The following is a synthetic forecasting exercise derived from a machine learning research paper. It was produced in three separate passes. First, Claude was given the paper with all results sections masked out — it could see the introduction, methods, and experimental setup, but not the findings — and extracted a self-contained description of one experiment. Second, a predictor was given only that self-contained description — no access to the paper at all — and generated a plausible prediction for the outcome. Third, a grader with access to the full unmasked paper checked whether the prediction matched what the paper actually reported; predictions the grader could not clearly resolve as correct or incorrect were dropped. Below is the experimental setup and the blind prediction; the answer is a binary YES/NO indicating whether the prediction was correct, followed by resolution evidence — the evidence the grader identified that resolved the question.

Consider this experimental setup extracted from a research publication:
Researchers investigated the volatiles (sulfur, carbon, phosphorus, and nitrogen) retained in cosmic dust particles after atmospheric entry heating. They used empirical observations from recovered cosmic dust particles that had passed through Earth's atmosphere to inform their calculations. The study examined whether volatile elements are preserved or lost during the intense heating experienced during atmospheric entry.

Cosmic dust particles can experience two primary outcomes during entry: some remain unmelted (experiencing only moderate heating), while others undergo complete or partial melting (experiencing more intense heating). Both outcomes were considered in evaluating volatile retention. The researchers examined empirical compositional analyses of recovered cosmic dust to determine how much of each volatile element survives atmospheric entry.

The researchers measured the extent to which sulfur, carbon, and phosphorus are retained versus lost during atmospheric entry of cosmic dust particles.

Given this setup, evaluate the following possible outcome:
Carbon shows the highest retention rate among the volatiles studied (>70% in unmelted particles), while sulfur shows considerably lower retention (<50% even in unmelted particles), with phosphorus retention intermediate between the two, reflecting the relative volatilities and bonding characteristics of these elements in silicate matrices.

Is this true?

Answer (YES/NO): NO